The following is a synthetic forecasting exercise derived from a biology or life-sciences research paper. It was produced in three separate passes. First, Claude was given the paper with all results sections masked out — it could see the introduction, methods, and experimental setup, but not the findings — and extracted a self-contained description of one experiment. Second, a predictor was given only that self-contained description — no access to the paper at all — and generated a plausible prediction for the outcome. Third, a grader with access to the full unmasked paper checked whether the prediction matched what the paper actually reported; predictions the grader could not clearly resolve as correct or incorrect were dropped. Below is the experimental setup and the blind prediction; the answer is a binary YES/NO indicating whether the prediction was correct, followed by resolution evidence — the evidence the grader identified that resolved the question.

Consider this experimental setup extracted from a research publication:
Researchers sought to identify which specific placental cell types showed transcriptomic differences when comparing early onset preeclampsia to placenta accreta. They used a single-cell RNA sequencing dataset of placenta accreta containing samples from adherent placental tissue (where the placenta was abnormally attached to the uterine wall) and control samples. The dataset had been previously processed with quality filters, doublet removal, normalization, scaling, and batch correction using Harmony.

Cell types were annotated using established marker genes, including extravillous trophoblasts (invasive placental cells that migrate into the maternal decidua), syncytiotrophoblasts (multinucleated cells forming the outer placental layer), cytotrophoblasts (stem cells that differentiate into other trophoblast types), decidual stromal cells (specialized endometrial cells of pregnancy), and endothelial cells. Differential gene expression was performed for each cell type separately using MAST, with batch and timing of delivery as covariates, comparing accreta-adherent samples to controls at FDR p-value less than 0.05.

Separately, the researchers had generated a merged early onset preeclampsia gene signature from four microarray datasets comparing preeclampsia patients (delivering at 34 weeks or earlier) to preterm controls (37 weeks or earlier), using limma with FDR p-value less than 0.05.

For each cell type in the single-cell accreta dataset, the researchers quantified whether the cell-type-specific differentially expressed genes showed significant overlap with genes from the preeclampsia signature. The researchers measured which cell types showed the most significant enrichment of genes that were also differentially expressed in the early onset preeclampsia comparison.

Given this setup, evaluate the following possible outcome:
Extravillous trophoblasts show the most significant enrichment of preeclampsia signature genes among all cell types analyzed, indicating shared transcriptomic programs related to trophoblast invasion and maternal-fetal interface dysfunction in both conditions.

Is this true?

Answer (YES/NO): NO